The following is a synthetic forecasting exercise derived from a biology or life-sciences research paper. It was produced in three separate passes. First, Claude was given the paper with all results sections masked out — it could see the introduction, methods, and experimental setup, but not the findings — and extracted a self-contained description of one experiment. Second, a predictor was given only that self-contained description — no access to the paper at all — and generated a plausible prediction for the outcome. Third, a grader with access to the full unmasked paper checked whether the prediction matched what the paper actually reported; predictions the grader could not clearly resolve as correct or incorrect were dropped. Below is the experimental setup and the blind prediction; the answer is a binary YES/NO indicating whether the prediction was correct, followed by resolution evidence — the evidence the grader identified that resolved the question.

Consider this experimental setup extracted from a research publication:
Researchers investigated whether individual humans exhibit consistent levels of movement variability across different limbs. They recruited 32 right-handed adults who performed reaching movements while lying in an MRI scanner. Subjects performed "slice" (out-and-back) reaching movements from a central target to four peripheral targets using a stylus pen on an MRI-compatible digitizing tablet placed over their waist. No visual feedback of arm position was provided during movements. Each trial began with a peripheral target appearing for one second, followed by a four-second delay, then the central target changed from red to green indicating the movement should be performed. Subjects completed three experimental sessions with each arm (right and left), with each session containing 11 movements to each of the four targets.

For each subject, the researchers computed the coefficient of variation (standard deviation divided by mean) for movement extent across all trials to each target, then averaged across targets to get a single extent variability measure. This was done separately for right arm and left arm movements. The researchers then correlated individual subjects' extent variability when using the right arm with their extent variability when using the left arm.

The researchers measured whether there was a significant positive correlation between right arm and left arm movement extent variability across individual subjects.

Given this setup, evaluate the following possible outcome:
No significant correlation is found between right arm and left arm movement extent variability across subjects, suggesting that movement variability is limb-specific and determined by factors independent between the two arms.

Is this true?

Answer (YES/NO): NO